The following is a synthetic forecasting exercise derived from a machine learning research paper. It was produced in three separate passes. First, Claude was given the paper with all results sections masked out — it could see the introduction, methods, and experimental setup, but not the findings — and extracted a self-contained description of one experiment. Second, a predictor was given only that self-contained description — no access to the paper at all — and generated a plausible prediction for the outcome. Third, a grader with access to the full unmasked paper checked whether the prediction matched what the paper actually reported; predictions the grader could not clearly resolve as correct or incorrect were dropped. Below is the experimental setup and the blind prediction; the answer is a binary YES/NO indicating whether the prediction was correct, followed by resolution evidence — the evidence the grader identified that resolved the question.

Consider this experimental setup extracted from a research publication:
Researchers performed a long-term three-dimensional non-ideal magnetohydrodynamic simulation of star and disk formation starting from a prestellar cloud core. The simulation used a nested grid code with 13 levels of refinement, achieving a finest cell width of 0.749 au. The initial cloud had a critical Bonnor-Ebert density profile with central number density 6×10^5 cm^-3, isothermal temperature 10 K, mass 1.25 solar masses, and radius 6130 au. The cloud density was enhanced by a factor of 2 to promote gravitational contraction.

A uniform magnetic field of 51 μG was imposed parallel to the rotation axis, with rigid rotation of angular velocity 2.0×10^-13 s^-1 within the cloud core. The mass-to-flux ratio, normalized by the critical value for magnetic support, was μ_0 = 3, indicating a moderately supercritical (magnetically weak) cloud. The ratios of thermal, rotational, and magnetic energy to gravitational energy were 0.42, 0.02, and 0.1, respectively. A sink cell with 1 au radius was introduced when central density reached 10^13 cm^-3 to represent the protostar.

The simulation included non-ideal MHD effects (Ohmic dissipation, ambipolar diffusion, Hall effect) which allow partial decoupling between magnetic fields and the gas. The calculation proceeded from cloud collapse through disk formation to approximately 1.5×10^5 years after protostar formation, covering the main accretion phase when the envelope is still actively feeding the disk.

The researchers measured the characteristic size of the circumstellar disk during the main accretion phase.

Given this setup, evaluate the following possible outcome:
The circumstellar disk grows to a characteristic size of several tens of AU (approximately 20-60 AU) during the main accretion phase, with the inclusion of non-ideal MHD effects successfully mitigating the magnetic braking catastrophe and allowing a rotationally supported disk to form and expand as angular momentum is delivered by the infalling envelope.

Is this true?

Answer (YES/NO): NO